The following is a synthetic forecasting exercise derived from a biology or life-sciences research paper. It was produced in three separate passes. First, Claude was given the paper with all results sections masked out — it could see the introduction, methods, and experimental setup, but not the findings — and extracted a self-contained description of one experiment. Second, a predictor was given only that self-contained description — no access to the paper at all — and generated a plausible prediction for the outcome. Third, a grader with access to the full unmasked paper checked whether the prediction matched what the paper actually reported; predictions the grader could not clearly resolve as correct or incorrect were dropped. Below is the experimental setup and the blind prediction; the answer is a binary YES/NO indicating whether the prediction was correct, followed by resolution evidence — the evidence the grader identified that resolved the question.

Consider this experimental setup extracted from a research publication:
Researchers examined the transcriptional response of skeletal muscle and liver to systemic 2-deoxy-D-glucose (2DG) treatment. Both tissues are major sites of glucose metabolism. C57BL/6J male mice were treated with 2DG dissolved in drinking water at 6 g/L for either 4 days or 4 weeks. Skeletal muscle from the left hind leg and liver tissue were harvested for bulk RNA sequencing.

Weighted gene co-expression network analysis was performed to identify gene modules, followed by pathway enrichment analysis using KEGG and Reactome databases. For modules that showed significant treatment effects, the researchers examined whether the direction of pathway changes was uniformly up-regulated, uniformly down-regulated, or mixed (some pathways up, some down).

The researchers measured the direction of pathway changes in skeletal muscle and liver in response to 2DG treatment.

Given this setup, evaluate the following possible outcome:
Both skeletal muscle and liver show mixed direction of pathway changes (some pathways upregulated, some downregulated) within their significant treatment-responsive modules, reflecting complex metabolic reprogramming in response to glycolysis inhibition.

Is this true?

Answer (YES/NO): NO